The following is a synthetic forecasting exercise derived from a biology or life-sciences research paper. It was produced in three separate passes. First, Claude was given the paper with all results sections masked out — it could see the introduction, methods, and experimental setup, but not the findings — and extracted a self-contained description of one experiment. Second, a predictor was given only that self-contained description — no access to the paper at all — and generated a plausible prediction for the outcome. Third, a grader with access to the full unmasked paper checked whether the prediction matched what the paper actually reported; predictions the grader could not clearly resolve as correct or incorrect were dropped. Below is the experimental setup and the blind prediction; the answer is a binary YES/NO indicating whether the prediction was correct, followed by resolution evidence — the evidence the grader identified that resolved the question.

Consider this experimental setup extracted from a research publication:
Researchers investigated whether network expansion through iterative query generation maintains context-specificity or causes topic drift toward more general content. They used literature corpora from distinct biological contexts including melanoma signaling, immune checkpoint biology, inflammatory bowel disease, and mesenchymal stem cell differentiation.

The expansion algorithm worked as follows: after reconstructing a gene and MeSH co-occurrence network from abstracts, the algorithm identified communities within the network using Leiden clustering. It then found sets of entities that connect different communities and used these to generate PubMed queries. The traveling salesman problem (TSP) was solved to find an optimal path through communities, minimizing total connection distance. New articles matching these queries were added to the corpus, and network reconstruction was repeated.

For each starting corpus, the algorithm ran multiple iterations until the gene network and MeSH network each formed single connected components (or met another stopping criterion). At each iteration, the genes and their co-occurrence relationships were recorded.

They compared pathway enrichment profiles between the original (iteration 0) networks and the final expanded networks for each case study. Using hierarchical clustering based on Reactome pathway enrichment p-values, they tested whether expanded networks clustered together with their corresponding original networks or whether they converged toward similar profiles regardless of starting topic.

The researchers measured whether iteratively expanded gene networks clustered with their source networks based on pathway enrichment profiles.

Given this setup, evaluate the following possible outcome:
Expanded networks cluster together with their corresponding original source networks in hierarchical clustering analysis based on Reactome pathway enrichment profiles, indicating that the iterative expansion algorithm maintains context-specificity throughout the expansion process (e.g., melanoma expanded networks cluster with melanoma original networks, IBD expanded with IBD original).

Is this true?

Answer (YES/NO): YES